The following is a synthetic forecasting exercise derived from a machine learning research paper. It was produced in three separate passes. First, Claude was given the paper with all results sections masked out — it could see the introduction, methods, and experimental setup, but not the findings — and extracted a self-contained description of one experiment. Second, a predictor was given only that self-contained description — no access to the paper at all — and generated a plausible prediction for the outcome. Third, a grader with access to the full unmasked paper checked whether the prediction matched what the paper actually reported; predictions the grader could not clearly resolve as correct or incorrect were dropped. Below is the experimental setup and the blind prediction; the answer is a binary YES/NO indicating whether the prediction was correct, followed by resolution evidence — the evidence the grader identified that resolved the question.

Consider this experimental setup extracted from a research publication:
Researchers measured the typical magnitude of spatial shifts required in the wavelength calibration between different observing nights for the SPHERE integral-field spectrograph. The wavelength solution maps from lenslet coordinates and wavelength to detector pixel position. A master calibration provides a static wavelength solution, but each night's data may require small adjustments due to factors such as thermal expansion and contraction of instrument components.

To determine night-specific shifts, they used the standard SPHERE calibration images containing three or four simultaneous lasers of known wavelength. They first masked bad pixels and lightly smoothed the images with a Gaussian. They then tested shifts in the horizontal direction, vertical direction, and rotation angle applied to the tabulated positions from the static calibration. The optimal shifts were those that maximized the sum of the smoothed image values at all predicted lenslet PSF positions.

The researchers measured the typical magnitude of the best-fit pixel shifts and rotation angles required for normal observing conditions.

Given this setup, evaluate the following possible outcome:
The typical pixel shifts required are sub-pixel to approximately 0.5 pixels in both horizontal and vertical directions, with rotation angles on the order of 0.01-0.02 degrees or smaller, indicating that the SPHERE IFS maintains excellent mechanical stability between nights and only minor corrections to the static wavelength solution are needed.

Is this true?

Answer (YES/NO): NO